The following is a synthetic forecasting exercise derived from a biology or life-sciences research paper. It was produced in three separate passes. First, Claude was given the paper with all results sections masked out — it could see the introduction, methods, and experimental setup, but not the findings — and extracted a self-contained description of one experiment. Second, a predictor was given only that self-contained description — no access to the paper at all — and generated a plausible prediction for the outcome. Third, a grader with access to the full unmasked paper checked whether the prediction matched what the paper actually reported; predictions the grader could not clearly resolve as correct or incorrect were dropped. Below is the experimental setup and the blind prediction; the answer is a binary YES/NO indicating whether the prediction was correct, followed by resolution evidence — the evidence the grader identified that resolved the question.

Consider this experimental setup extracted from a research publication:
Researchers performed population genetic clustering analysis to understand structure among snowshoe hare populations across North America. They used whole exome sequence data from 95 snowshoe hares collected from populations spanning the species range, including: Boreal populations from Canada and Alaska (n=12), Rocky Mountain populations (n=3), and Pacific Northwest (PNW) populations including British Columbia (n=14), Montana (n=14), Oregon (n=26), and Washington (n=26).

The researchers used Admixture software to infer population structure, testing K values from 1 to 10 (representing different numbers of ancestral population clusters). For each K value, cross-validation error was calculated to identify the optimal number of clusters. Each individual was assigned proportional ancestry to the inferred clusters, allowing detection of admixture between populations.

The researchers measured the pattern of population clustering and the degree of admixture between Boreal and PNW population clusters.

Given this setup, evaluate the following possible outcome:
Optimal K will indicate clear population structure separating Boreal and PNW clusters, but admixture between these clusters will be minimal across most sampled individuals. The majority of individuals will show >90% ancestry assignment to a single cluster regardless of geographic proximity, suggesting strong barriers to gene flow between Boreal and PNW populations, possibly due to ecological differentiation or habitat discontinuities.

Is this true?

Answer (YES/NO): NO